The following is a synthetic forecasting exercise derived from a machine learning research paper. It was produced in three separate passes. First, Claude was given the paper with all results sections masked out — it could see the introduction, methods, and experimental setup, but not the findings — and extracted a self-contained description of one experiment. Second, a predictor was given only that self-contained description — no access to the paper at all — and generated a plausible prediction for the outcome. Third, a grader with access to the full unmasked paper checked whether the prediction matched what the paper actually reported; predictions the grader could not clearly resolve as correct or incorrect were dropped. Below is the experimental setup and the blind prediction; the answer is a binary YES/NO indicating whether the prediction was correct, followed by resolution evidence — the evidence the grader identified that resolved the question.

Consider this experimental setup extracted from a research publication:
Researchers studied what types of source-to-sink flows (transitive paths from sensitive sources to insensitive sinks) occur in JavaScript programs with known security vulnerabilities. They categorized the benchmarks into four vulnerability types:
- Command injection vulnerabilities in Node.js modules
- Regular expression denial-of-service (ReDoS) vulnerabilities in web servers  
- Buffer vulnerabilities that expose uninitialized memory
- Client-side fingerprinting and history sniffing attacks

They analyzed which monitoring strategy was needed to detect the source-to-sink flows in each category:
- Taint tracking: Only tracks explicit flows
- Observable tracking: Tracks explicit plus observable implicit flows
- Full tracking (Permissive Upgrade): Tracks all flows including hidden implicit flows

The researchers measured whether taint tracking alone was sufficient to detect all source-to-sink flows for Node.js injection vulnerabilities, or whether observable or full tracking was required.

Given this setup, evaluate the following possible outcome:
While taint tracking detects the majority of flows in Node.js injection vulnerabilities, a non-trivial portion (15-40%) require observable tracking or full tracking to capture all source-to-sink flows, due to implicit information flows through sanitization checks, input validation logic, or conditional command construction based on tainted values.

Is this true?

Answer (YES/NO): NO